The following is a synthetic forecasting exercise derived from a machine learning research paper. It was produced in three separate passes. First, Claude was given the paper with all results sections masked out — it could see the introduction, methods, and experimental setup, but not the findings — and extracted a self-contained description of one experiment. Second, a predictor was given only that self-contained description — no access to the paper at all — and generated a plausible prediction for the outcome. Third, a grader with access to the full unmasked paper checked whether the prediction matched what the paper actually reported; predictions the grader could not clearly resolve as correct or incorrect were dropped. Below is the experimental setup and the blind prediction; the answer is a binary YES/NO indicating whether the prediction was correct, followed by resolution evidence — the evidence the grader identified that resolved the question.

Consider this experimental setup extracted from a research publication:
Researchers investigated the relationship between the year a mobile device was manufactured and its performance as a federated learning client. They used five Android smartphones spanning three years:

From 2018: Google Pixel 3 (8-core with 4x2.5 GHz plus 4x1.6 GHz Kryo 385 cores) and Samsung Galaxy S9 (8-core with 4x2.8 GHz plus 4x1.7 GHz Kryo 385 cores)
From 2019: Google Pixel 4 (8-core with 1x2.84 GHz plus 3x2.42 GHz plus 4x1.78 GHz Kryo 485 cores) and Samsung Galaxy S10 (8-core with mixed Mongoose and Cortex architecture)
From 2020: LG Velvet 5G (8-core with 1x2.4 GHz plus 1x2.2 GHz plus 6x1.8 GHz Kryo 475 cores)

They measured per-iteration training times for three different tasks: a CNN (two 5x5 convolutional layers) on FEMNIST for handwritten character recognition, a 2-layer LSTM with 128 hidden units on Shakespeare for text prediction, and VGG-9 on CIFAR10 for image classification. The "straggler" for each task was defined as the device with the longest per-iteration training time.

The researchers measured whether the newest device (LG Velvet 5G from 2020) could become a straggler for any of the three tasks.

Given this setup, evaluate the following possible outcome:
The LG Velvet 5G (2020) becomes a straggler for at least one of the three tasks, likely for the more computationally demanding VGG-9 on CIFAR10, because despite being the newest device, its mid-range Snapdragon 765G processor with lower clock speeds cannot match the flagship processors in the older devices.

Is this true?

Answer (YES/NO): NO